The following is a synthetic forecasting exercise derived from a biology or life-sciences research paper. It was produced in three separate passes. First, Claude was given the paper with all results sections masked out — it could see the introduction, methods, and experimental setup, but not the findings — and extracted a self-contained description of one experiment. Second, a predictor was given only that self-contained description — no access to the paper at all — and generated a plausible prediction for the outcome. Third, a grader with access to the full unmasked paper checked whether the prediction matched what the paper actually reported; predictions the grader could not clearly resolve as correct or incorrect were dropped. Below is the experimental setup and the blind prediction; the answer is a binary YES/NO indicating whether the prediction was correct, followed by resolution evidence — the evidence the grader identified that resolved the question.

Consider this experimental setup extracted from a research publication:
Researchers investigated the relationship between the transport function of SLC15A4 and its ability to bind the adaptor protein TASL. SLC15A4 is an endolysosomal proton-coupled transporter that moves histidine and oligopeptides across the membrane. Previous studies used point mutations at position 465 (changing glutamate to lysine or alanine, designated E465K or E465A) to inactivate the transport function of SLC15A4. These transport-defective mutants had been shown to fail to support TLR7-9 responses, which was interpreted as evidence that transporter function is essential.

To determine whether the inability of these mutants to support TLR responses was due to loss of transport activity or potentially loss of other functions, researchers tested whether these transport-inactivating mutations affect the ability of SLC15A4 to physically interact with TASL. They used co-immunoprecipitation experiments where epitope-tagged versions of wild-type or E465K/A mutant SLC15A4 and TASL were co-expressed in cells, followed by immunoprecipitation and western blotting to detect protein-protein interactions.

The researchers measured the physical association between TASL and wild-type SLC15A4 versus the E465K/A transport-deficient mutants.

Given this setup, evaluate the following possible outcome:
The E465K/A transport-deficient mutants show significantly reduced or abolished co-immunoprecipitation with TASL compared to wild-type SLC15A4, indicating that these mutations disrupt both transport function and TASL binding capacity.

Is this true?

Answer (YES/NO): YES